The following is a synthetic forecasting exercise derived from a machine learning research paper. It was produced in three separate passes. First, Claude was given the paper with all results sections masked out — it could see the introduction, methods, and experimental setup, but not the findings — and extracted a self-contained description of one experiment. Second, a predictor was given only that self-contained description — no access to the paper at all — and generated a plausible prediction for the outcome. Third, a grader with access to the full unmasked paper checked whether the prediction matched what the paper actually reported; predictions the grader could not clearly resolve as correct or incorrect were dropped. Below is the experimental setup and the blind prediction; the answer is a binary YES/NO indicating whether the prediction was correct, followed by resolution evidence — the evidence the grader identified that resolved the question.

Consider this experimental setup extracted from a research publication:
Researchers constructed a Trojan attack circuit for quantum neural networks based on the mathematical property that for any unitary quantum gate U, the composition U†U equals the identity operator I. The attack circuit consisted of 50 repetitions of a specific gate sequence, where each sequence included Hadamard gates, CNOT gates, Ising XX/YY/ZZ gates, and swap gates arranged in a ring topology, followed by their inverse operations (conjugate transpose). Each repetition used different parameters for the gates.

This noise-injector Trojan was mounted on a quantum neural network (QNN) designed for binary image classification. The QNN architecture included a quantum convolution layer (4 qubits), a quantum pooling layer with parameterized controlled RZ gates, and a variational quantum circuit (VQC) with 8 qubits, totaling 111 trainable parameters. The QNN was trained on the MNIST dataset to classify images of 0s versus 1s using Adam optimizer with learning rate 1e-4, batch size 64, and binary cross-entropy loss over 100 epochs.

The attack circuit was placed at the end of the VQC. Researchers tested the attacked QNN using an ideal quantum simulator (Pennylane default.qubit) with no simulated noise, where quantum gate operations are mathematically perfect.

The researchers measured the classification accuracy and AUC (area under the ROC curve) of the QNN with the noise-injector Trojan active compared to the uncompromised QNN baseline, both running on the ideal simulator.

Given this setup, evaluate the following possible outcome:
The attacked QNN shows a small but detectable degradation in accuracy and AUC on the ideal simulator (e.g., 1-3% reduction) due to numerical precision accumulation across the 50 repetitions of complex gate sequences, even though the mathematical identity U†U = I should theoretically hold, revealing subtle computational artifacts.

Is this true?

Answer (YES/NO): NO